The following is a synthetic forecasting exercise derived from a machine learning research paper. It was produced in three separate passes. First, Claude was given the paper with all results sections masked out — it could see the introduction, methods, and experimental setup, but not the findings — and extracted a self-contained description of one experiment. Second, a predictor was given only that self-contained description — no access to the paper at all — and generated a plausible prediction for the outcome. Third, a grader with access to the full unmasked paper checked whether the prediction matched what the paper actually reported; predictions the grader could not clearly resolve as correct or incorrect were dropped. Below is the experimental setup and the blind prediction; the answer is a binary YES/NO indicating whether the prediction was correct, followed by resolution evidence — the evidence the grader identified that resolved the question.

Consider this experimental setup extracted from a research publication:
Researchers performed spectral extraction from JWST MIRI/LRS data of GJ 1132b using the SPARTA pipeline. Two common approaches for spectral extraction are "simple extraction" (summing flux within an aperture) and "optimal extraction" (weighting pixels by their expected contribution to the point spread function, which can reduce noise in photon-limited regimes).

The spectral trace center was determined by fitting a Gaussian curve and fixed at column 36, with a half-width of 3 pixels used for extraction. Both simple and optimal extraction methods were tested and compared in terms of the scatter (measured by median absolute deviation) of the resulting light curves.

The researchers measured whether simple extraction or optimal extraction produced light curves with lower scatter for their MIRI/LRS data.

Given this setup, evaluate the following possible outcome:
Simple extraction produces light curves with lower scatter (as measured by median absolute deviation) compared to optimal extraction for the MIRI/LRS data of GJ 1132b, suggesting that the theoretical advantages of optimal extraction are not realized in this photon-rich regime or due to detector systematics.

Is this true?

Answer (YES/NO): YES